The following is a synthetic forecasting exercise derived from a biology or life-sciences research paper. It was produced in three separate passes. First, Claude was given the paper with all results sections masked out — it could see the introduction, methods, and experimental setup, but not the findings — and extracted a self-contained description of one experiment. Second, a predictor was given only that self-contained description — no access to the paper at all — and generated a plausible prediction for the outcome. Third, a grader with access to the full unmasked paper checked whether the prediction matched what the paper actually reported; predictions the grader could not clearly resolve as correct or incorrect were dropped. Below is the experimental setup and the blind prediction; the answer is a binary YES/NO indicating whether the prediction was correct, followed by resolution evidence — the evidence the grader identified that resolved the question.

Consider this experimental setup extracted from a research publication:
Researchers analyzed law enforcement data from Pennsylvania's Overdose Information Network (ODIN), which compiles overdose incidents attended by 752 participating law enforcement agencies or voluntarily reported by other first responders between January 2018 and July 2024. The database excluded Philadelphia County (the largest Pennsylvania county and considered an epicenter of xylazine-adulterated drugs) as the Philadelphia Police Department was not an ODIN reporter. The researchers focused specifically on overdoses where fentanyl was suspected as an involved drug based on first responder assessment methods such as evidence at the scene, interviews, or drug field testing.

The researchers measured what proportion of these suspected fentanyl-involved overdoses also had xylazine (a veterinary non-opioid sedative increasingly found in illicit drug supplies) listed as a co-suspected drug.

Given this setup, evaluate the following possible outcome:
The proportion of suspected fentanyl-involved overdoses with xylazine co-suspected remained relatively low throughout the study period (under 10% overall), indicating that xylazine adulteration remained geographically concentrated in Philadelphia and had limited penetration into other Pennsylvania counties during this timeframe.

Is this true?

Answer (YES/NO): YES